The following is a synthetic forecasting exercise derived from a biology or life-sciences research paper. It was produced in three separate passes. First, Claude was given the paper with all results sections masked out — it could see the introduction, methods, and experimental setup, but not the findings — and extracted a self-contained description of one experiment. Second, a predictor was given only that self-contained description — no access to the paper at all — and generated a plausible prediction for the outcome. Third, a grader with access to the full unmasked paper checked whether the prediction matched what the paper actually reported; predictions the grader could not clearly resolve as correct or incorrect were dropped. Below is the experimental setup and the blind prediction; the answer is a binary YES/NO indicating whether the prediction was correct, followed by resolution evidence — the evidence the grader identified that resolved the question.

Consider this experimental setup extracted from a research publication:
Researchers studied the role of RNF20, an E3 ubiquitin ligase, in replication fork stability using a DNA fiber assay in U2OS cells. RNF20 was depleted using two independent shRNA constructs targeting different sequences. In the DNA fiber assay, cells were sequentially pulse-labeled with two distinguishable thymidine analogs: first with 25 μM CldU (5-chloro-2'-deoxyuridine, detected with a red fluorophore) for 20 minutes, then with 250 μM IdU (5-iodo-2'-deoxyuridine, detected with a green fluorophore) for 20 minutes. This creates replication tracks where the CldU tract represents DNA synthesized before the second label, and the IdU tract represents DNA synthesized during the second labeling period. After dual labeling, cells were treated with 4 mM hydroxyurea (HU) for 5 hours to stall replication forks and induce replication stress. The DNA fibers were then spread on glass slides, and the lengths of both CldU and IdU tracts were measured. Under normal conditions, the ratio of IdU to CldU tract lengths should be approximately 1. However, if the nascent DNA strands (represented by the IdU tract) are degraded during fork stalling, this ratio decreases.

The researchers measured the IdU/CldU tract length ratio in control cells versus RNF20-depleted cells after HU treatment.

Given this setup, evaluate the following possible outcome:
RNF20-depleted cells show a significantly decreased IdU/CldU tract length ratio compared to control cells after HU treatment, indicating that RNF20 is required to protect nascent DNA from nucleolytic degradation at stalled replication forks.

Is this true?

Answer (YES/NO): YES